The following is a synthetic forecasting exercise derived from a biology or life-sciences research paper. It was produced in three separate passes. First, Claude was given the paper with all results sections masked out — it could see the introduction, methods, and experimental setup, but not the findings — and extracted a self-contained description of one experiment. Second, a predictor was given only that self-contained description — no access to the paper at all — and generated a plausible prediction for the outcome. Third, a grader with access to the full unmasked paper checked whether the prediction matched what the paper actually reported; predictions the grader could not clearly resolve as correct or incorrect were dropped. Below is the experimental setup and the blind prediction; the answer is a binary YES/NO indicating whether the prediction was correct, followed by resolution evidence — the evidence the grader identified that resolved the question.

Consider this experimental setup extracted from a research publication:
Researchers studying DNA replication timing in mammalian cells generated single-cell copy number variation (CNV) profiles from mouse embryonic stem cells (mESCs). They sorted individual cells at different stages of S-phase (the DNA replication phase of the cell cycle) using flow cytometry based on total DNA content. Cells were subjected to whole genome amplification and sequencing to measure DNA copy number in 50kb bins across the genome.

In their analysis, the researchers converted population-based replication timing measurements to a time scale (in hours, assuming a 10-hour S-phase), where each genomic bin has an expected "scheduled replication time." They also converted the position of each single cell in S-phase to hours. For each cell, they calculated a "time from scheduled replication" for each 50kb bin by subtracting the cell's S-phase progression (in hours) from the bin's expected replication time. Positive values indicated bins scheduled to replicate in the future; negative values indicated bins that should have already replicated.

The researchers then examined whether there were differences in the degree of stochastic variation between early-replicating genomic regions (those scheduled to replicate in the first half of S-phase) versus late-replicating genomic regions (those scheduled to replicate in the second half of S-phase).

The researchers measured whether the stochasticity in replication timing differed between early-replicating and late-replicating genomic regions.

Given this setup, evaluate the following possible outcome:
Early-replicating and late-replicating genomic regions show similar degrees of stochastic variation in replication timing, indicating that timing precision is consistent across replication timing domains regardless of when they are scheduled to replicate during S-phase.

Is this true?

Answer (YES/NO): YES